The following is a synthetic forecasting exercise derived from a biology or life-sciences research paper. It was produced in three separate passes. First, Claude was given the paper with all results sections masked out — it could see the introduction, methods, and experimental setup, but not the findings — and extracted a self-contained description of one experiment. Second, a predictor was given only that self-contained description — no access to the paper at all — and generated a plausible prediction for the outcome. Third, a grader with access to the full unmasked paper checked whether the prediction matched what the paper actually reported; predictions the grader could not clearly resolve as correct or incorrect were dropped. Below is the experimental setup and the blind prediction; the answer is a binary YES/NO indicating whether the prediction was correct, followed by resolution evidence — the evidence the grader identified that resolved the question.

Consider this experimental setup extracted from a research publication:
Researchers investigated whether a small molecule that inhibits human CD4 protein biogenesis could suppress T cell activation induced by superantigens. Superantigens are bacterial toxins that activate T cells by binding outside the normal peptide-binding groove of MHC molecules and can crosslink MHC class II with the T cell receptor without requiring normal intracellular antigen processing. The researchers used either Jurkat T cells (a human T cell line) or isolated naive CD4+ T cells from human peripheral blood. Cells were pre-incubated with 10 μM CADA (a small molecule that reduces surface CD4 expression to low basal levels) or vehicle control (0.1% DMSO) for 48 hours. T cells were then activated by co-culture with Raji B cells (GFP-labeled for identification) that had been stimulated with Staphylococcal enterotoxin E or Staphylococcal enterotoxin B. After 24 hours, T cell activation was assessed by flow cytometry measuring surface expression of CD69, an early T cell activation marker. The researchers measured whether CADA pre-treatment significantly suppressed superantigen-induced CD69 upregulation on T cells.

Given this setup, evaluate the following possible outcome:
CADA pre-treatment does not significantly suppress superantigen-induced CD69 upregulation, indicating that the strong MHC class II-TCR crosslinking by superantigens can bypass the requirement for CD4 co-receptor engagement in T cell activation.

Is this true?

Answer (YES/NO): YES